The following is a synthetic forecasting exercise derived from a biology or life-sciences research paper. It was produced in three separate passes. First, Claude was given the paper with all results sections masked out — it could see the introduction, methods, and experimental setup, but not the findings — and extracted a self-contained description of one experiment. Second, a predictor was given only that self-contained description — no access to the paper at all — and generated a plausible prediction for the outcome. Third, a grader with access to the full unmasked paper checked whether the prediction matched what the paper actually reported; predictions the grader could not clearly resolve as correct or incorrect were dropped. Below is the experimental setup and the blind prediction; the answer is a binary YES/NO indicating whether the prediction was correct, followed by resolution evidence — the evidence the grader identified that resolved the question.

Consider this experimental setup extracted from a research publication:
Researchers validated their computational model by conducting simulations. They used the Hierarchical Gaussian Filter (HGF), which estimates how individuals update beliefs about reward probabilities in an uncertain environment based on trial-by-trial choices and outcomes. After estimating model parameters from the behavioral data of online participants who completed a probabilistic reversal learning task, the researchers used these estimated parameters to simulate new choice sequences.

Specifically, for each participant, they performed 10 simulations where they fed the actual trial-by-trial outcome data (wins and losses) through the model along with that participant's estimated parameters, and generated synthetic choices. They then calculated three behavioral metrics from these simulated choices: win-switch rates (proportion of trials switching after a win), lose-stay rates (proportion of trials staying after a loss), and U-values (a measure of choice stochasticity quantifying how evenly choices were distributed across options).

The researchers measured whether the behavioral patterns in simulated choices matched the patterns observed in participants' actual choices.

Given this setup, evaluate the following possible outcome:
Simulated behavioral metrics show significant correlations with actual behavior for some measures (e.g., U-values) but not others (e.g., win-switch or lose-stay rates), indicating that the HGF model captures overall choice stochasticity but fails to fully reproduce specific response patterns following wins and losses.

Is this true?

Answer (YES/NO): NO